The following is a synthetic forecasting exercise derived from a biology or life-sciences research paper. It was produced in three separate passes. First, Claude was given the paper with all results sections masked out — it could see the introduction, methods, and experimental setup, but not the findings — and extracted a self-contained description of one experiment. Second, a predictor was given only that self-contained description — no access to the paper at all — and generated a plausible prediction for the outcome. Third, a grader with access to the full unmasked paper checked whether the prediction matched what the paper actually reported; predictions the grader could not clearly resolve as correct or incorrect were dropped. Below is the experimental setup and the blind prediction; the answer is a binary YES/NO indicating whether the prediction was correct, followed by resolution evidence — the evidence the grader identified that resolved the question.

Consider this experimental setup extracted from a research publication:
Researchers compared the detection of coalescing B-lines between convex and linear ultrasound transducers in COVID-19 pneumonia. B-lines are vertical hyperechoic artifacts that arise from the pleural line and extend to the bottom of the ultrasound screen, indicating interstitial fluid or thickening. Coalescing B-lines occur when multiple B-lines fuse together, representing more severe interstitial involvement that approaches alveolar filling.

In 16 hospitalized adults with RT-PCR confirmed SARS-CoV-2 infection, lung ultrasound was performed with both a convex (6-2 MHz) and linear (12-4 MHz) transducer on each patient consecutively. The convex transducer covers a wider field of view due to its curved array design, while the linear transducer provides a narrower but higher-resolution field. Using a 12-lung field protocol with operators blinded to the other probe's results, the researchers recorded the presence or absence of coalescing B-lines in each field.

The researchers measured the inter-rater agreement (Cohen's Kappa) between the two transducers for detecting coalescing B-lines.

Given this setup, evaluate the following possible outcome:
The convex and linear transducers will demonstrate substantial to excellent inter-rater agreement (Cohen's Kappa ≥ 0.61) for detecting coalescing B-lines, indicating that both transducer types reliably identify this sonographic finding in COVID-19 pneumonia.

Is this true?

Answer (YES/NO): NO